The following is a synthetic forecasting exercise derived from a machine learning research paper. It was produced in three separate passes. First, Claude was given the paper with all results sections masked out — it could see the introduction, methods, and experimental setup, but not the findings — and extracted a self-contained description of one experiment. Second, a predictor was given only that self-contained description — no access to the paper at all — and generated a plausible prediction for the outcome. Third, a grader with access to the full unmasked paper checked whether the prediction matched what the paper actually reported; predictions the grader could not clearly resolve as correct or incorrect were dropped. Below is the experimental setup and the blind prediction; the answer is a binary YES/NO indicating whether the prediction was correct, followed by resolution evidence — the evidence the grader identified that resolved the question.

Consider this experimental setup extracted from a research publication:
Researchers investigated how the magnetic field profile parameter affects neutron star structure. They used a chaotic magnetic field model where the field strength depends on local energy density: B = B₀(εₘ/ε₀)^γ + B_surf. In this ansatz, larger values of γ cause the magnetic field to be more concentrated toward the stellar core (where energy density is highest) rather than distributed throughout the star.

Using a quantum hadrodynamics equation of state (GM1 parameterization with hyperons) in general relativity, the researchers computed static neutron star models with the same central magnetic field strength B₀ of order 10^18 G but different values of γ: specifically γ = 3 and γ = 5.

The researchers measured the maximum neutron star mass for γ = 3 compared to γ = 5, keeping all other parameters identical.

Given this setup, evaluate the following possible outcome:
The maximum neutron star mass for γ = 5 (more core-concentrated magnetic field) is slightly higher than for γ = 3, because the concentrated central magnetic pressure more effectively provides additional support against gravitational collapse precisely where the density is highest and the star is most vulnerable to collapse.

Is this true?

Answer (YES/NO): NO